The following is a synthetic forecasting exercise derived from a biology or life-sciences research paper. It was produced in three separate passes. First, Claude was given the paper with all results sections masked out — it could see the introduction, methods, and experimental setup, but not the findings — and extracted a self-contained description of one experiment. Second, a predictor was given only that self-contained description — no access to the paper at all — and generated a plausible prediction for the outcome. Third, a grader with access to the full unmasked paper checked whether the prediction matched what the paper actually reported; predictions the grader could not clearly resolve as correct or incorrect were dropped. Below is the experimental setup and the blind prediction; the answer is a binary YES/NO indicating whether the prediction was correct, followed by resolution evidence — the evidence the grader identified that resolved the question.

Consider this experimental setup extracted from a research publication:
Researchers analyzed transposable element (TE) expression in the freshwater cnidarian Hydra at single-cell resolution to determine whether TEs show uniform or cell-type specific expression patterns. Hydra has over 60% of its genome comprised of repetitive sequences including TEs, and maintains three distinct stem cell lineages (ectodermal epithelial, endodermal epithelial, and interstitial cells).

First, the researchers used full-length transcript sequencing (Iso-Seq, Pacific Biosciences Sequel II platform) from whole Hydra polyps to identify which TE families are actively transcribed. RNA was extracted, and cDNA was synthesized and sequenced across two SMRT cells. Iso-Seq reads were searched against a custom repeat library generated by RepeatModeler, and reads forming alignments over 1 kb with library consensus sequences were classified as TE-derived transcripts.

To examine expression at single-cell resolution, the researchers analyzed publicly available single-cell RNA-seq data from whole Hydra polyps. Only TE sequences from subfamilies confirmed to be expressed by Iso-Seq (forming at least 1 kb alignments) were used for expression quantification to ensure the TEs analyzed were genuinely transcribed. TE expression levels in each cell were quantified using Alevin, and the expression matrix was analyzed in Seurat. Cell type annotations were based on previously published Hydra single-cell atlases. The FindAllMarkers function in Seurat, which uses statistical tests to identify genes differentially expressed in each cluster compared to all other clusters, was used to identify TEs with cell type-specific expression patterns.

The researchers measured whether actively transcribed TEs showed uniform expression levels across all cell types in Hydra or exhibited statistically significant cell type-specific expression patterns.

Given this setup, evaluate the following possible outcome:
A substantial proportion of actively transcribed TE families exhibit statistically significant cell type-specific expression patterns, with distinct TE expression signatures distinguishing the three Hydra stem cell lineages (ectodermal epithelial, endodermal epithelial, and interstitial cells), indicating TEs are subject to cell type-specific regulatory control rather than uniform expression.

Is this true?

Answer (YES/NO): NO